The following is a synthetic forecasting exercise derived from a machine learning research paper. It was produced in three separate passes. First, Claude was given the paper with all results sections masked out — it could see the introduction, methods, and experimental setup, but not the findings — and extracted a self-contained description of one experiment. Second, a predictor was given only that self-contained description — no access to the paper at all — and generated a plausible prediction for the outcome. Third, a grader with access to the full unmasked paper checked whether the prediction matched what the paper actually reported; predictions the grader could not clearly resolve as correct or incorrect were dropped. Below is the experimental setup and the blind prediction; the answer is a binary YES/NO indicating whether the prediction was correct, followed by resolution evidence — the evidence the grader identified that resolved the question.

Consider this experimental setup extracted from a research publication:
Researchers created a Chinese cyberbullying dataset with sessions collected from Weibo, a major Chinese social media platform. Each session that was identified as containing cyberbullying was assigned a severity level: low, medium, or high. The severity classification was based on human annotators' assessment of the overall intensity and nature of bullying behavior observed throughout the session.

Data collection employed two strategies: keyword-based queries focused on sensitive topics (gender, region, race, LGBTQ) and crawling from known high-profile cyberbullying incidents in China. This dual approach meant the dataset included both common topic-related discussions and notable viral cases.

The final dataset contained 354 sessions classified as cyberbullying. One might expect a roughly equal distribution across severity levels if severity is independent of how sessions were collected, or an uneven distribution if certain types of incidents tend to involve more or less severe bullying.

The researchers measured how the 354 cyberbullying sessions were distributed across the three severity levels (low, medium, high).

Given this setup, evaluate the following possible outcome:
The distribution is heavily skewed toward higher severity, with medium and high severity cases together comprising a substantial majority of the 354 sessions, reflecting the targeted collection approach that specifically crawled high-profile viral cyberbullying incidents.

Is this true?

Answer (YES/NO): NO